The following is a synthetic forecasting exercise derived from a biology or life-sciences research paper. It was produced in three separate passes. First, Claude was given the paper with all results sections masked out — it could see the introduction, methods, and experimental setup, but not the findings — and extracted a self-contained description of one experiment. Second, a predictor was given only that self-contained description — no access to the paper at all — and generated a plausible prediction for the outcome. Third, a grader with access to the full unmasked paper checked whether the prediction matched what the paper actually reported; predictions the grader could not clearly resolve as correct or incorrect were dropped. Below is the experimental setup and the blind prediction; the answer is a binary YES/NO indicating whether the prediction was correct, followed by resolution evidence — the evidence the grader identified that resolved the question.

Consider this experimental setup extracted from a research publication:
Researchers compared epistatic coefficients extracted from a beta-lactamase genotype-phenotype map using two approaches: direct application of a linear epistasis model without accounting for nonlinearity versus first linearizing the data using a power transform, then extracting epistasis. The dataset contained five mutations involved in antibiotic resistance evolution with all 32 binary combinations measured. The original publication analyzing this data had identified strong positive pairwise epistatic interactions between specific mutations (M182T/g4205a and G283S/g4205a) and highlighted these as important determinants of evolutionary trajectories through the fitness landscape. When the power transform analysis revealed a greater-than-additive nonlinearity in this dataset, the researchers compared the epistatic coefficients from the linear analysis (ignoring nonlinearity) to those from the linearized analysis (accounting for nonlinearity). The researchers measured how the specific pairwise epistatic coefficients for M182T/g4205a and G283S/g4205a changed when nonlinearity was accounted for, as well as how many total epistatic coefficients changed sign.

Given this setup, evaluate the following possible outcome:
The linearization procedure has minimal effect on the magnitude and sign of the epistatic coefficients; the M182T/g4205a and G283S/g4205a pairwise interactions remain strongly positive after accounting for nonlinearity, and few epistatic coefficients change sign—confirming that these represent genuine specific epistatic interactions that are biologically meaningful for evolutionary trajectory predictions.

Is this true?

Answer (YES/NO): NO